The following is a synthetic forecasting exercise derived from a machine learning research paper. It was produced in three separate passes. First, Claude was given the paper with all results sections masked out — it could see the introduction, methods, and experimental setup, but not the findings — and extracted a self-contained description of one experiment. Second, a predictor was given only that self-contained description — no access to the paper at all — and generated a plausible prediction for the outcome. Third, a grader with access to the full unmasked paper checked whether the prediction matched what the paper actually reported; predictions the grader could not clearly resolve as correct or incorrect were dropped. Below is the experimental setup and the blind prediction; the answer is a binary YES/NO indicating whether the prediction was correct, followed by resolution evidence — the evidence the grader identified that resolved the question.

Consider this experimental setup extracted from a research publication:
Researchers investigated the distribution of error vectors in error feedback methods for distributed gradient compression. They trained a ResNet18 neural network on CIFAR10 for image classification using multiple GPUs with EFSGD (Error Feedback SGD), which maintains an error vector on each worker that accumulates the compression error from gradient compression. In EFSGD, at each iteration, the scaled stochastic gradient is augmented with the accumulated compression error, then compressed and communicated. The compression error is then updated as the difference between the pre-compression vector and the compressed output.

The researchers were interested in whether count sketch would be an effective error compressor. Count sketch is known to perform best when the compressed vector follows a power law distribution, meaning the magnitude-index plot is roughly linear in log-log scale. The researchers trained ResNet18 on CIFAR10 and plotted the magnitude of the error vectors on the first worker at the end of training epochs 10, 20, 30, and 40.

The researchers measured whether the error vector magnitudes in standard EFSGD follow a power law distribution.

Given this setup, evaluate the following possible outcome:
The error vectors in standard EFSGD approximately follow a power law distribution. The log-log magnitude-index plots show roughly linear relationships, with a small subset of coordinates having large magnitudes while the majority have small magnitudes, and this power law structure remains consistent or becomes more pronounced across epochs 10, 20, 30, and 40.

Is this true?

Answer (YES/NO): NO